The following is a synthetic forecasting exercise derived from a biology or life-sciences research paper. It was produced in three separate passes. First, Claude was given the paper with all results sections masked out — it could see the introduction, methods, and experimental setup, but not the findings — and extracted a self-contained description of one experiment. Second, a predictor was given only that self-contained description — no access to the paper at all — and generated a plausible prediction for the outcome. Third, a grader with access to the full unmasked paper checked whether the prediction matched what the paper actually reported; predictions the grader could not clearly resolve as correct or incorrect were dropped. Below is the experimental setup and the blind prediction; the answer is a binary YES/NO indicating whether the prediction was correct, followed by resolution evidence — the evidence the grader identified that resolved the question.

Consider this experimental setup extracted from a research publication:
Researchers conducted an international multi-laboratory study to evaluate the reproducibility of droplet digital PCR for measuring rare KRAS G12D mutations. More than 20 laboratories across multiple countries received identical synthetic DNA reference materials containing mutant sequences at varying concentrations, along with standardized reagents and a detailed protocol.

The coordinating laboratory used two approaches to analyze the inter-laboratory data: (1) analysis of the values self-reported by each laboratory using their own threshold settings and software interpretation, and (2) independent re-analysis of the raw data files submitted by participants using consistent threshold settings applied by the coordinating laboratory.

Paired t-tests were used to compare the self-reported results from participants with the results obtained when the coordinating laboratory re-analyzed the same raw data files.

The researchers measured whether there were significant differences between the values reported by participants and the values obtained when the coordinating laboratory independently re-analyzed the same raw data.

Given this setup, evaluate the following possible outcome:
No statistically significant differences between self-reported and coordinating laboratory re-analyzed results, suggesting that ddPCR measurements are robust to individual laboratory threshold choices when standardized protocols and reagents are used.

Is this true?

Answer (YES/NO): NO